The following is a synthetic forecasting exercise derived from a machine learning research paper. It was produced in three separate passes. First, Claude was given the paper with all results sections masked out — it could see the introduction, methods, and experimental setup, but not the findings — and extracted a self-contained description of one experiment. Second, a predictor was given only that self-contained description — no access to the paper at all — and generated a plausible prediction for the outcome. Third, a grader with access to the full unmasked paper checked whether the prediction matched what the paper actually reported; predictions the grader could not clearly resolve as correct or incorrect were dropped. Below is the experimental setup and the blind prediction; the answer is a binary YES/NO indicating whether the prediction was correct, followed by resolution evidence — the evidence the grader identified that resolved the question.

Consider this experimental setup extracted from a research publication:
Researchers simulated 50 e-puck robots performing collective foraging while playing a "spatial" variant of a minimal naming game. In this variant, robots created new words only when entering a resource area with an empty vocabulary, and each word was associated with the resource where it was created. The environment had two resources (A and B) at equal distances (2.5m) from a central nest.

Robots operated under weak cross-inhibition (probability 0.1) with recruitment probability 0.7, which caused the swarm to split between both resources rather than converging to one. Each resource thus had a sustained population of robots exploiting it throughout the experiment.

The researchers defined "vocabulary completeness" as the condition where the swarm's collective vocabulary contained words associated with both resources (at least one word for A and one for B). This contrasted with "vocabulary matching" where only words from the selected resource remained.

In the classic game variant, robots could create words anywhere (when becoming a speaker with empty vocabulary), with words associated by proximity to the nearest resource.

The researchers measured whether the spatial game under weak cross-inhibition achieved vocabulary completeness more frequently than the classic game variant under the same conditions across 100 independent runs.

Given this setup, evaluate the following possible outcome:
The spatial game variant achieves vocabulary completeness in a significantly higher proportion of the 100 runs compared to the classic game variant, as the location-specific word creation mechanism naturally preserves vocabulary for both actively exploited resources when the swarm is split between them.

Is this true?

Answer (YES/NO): YES